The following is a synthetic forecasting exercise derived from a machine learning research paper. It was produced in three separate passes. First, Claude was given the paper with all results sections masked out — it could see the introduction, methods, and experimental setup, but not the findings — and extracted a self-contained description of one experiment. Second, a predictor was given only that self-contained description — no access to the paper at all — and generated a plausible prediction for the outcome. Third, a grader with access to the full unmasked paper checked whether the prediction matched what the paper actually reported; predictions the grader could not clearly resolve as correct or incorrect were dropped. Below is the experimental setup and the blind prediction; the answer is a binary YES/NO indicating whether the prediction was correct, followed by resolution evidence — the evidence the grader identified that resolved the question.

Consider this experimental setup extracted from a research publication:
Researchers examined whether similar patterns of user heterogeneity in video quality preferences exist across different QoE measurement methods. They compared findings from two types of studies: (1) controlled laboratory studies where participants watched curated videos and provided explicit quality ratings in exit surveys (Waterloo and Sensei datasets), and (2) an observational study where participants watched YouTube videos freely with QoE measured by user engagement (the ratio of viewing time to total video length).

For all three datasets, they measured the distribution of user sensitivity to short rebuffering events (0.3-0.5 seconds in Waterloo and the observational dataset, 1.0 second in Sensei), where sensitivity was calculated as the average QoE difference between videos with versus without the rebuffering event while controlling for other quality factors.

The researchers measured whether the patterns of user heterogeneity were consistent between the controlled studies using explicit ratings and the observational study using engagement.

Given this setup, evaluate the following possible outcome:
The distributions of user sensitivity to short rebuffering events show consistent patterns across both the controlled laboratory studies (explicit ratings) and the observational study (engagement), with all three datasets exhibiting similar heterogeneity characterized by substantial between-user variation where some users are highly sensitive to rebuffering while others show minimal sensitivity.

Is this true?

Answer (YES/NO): YES